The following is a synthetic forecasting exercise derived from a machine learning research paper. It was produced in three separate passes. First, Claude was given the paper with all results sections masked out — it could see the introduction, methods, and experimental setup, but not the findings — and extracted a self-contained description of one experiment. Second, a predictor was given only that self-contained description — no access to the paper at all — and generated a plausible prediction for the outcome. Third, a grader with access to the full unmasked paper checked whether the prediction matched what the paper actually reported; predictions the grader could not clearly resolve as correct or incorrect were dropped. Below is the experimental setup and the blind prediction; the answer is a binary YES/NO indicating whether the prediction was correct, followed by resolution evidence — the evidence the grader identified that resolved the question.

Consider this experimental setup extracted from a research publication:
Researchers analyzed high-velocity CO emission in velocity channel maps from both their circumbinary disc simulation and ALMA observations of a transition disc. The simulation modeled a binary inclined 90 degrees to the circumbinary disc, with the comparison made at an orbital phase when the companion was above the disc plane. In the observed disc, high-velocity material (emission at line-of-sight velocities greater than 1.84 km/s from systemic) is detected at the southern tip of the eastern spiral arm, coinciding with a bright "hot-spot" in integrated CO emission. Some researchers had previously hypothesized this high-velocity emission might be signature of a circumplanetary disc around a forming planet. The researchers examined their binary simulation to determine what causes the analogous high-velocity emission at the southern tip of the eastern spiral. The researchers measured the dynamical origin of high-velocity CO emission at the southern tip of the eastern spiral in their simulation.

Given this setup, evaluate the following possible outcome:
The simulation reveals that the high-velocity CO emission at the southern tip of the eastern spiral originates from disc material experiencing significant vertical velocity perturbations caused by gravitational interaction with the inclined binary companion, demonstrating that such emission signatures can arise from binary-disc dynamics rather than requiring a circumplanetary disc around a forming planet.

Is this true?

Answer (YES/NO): NO